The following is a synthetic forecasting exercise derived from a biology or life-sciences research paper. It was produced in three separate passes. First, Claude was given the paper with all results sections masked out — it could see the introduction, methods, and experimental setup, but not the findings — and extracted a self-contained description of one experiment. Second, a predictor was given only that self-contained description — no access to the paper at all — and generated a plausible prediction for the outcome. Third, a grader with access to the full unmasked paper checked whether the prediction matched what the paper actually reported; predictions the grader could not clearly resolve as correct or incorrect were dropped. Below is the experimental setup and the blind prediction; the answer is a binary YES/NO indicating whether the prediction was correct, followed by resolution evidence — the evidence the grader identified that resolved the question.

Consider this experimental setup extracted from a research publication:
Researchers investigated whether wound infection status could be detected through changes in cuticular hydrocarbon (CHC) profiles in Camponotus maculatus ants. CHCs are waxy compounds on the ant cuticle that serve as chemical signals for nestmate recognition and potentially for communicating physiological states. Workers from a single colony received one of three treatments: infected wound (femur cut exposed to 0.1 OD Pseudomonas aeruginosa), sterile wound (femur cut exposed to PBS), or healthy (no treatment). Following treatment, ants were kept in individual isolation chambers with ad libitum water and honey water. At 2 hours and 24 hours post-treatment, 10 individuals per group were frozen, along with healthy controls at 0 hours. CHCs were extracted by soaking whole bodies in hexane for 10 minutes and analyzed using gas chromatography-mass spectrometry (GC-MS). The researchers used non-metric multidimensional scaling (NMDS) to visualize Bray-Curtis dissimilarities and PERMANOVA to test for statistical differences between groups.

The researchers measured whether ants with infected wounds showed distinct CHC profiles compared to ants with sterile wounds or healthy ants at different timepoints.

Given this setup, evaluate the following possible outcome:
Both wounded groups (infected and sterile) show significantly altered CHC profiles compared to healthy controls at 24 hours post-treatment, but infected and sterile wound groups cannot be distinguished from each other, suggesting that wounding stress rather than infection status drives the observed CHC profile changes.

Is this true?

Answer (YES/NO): NO